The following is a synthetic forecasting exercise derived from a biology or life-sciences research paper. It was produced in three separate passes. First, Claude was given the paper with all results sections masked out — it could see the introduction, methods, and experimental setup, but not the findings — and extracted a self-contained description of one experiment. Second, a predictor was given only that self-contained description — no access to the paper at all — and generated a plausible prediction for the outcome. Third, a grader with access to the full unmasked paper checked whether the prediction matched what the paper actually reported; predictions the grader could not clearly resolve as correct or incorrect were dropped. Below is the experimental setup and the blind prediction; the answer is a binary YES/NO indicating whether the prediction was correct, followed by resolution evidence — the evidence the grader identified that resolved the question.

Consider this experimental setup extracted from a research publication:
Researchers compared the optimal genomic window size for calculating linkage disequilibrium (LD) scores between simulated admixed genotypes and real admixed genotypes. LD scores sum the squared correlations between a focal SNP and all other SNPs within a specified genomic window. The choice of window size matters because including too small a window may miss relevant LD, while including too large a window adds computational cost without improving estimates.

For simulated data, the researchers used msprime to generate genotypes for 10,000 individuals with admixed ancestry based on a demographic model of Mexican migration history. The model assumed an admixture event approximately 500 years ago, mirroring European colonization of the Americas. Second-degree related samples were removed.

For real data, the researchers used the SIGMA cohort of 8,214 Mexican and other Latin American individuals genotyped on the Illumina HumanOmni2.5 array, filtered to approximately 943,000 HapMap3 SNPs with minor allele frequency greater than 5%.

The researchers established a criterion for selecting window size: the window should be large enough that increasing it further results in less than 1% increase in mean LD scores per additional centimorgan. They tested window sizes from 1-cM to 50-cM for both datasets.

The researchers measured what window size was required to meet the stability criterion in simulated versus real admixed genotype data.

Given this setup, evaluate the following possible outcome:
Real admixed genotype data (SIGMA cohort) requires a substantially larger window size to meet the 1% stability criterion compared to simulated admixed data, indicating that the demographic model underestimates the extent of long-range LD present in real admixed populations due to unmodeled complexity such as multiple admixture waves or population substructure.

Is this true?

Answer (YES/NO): YES